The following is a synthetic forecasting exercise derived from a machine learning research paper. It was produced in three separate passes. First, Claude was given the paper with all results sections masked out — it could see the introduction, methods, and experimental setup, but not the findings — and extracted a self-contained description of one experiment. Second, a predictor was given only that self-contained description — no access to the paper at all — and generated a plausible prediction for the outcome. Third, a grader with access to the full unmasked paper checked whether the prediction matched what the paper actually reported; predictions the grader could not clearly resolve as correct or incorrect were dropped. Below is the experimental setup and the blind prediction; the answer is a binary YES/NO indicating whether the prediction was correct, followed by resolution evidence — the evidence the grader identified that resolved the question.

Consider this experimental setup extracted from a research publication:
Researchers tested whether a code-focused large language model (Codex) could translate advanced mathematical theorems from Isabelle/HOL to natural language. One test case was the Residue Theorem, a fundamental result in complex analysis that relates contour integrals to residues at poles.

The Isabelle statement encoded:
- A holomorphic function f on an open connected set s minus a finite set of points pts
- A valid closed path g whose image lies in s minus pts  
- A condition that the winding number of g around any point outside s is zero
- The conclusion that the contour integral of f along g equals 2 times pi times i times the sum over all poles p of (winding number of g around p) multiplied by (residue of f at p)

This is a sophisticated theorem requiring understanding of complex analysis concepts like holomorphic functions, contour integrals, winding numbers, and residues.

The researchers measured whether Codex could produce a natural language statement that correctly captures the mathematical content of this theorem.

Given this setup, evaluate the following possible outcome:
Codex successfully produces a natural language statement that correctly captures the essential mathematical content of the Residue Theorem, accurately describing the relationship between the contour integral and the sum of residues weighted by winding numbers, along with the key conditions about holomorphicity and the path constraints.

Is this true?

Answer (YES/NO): NO